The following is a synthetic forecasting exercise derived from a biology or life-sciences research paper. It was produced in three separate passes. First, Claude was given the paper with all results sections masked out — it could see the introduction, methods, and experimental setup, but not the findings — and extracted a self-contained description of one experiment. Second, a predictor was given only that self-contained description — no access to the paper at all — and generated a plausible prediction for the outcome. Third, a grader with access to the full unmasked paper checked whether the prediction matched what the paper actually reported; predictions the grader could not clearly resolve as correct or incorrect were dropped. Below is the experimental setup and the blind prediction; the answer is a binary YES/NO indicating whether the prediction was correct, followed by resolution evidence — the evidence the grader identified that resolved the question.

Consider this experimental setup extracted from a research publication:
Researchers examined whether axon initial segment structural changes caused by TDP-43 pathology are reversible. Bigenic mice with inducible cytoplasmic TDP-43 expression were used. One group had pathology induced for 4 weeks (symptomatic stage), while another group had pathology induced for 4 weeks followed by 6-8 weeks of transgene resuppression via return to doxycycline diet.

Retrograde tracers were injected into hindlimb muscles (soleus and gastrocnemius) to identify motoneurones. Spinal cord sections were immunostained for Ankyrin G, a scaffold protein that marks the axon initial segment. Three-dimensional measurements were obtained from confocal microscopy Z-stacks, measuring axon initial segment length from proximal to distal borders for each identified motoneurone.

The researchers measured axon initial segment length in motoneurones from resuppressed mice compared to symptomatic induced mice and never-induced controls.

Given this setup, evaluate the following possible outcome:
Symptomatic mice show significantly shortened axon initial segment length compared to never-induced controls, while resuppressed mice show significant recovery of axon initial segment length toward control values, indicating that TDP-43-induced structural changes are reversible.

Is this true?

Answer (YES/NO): NO